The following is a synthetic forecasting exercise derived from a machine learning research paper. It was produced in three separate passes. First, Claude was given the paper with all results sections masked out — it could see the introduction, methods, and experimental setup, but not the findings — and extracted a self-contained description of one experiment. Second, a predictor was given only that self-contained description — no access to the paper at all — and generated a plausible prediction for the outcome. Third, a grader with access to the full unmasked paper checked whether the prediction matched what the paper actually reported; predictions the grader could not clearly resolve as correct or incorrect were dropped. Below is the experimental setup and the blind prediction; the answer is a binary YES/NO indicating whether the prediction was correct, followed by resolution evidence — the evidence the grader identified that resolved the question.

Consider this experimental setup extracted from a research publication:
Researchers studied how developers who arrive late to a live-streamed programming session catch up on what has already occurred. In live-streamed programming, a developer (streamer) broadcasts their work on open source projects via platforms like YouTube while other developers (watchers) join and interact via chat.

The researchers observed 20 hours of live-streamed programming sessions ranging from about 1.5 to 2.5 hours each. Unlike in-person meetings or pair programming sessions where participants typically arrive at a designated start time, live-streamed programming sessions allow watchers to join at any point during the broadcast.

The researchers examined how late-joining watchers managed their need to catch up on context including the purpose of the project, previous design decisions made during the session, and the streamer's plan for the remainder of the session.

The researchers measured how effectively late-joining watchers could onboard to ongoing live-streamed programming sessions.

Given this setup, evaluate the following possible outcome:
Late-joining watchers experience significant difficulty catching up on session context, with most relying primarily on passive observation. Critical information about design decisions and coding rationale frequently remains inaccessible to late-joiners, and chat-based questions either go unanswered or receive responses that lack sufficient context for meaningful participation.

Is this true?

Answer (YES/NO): NO